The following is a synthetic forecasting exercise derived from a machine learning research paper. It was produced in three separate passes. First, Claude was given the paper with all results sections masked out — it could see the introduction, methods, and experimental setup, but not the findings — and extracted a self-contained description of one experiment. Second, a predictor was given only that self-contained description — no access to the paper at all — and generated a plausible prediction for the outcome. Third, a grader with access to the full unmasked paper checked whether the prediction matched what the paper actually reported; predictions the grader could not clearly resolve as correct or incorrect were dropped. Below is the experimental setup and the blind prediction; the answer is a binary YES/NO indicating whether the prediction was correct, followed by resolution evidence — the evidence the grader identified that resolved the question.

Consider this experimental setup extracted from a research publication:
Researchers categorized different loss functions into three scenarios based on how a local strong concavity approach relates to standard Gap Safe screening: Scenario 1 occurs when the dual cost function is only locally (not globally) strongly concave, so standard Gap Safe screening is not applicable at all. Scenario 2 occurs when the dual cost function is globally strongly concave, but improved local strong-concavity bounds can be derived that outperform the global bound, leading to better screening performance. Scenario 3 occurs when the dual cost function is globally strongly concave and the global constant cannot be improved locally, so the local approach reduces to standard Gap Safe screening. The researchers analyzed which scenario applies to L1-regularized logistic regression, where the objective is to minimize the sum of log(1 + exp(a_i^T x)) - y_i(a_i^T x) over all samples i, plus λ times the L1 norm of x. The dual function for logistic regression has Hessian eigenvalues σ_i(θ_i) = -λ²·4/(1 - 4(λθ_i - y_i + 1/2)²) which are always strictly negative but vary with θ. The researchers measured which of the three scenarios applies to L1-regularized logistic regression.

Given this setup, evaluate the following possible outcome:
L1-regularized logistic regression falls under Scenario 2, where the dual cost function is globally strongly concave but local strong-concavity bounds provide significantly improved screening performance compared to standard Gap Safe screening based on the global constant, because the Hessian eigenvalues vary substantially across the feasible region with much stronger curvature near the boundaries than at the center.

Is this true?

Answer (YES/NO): YES